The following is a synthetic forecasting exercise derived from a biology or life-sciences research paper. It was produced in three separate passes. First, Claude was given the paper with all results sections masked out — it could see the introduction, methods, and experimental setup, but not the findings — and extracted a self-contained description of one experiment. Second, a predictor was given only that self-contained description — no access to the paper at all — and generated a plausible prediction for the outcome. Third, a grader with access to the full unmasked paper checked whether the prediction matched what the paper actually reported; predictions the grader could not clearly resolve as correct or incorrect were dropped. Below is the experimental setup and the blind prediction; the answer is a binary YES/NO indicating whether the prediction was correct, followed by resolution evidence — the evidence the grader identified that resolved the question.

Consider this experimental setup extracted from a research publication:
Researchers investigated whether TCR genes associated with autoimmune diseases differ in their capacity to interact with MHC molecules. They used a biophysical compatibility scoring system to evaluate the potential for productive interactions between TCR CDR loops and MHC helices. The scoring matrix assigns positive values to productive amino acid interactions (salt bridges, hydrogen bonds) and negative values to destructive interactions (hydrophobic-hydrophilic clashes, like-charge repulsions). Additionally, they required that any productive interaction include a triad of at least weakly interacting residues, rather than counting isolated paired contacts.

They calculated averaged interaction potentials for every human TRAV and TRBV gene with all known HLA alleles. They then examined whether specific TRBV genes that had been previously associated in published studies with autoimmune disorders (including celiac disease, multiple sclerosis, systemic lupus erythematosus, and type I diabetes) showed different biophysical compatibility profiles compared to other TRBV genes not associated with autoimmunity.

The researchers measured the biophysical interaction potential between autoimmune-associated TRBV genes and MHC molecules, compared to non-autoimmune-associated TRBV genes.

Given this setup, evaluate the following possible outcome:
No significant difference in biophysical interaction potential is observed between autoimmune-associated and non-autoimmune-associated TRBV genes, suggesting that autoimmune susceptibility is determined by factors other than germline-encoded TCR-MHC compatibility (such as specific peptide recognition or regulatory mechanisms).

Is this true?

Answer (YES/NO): NO